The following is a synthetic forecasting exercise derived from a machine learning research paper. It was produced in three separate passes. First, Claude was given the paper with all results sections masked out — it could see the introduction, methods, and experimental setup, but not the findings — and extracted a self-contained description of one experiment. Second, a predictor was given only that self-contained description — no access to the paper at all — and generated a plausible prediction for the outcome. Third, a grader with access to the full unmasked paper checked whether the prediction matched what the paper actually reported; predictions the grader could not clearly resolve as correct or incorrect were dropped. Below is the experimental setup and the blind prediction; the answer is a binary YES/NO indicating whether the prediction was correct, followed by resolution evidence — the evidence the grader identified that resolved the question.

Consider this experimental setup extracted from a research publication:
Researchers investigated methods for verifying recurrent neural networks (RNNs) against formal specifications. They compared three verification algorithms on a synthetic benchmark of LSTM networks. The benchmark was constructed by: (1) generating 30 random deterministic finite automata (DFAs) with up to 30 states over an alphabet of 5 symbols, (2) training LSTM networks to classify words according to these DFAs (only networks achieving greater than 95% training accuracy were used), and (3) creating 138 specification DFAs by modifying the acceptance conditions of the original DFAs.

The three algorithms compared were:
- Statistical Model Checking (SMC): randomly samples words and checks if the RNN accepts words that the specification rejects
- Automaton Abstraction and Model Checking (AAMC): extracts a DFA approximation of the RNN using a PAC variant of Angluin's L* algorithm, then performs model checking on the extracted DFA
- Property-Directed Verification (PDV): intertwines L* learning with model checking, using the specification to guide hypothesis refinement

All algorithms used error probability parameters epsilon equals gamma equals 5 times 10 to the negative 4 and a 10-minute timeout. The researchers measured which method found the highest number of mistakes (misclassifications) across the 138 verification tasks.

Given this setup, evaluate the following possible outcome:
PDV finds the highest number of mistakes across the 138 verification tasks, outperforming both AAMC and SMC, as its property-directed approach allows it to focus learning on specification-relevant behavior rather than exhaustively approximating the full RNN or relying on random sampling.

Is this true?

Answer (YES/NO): NO